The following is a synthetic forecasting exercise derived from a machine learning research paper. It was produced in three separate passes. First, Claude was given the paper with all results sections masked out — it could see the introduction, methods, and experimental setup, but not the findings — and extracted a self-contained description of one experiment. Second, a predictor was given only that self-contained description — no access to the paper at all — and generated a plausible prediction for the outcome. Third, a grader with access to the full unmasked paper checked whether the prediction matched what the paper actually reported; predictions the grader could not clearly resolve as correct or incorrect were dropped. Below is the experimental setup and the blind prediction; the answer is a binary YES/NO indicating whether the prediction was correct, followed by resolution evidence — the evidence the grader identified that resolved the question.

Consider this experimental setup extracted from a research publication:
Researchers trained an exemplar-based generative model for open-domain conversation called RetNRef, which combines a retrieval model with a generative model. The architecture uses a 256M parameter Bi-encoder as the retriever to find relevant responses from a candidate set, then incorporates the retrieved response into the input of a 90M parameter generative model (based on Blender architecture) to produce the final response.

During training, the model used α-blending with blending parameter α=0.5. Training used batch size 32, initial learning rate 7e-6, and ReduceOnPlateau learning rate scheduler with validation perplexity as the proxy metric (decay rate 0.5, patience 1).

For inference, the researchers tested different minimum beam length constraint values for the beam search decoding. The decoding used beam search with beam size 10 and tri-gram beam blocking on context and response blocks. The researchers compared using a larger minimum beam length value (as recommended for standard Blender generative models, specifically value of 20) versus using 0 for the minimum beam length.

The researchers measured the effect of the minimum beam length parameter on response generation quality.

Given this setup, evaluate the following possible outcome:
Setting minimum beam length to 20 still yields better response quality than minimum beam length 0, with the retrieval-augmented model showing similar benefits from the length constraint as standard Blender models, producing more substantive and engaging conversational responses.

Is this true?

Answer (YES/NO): NO